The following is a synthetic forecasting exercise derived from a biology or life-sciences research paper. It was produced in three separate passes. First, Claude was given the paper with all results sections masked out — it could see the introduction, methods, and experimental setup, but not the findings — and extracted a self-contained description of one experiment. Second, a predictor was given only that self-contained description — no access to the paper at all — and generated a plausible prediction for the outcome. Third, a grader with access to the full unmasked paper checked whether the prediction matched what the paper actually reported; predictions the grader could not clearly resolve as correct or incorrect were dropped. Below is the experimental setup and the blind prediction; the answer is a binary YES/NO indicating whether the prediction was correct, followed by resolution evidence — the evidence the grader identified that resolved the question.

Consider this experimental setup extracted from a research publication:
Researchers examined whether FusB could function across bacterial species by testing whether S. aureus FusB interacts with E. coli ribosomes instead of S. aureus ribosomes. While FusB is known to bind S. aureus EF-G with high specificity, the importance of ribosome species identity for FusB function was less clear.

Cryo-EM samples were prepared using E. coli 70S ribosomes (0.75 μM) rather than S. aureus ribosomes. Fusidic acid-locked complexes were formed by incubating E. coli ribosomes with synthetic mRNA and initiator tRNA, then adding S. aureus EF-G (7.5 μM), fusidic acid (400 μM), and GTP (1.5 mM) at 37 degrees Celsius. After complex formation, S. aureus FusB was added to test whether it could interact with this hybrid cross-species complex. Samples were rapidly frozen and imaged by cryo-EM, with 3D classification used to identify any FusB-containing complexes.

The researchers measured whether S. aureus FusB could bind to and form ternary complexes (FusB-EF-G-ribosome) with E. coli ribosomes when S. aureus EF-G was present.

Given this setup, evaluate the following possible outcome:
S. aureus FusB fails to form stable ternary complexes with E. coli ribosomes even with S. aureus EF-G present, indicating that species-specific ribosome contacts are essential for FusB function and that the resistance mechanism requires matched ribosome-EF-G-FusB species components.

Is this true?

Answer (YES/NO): NO